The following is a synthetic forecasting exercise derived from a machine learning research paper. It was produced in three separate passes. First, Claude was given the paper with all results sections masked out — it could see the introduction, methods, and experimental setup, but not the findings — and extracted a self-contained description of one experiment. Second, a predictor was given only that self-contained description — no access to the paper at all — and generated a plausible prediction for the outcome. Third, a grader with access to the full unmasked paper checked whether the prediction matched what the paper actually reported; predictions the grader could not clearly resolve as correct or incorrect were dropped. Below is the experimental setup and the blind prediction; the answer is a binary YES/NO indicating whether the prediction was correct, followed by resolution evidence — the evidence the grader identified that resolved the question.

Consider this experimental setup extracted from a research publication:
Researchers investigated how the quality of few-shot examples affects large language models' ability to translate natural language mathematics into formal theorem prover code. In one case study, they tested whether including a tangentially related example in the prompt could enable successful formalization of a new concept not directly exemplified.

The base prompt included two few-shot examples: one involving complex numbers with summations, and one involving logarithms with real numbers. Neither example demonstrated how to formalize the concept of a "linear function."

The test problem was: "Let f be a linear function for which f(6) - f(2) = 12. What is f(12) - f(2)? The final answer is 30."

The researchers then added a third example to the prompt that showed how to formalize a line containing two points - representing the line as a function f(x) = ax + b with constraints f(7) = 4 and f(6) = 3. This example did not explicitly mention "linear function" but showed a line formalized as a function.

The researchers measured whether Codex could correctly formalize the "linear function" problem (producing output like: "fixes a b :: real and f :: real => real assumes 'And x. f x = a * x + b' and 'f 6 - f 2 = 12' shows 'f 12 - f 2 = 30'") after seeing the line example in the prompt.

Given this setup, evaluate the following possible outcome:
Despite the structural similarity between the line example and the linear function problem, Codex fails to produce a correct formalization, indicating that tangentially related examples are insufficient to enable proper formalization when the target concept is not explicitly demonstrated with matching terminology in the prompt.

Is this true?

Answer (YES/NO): NO